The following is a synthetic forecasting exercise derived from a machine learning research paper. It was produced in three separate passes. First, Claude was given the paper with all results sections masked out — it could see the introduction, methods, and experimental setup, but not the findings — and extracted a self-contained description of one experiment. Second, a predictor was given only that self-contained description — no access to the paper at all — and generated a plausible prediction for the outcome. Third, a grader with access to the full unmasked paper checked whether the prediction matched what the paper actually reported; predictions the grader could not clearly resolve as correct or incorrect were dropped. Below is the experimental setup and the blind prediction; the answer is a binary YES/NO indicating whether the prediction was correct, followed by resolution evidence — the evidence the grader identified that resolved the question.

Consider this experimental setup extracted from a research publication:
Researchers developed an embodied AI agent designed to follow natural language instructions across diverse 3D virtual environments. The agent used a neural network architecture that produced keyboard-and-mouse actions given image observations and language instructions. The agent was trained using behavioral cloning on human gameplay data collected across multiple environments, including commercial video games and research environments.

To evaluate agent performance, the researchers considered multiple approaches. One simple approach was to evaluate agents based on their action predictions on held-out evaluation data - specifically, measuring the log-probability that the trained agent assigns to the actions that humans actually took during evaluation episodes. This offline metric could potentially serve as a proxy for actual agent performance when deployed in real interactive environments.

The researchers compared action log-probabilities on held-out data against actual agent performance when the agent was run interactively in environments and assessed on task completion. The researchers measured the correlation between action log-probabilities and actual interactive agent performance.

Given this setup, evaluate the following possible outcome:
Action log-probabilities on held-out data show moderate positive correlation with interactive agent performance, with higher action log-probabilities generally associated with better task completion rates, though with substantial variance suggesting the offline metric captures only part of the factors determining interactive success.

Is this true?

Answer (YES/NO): NO